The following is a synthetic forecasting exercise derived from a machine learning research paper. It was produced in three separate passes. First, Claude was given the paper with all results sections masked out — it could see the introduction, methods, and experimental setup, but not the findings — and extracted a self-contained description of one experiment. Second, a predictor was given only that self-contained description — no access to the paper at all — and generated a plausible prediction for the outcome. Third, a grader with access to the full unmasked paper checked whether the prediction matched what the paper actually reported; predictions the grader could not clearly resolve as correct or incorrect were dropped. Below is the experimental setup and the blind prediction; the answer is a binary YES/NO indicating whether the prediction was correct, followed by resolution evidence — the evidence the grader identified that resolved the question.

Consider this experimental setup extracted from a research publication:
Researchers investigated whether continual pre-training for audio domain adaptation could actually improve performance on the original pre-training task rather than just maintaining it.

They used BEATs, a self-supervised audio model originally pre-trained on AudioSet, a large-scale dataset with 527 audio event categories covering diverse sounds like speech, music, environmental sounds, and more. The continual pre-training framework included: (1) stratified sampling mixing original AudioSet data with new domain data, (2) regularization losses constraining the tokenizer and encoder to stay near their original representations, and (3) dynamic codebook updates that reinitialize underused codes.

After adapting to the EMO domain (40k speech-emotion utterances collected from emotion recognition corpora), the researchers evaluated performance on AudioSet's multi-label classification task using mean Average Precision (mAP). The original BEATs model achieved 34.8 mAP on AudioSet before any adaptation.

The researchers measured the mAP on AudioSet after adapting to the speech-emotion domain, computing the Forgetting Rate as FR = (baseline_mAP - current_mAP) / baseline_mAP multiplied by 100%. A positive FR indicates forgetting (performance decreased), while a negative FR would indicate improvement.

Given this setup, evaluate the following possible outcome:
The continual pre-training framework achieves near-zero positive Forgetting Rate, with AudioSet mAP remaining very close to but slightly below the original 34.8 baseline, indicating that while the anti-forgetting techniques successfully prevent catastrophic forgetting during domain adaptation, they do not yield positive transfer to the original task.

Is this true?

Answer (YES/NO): NO